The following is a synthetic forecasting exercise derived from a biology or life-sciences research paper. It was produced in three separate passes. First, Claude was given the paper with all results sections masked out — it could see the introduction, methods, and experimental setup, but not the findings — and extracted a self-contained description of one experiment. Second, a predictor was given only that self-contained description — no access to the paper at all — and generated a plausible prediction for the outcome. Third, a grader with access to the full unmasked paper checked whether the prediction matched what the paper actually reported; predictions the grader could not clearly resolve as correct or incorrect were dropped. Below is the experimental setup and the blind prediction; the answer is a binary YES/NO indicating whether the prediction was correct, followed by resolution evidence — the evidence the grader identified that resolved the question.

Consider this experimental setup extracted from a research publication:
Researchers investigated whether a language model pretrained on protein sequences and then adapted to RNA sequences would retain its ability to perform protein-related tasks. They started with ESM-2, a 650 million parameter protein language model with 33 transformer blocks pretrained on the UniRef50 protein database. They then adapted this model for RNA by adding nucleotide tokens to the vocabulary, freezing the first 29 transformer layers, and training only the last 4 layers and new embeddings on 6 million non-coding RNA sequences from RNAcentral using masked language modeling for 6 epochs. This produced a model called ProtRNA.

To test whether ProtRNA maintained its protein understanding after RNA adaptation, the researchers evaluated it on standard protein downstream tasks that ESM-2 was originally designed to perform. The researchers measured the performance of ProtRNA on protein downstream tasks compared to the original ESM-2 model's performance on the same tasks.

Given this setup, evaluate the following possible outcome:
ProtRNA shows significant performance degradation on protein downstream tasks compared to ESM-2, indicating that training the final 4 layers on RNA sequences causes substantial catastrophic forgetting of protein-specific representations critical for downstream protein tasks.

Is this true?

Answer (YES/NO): YES